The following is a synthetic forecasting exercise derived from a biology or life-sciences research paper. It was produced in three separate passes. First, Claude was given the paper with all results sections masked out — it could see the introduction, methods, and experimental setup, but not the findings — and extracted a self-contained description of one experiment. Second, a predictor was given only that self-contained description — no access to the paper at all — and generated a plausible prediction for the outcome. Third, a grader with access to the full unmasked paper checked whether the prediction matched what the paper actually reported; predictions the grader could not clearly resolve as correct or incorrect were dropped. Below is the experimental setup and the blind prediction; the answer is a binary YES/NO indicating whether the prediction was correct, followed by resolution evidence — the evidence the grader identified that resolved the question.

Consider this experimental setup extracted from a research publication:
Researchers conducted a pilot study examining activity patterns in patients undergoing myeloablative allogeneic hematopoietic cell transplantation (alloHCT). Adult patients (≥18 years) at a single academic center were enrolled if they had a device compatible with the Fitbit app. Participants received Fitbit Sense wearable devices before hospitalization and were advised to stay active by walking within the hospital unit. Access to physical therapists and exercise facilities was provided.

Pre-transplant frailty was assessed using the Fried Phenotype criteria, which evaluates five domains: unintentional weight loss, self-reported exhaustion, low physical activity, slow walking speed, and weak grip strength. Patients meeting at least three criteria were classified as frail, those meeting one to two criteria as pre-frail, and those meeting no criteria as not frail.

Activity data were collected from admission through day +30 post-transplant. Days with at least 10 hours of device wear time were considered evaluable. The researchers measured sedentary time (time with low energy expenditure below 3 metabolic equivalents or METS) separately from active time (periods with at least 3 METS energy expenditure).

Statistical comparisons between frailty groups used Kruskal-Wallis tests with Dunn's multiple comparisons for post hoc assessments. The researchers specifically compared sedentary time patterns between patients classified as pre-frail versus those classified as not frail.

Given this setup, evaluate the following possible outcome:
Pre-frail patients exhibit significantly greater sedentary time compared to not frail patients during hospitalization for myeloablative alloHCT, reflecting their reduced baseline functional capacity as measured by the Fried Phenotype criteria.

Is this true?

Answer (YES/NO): YES